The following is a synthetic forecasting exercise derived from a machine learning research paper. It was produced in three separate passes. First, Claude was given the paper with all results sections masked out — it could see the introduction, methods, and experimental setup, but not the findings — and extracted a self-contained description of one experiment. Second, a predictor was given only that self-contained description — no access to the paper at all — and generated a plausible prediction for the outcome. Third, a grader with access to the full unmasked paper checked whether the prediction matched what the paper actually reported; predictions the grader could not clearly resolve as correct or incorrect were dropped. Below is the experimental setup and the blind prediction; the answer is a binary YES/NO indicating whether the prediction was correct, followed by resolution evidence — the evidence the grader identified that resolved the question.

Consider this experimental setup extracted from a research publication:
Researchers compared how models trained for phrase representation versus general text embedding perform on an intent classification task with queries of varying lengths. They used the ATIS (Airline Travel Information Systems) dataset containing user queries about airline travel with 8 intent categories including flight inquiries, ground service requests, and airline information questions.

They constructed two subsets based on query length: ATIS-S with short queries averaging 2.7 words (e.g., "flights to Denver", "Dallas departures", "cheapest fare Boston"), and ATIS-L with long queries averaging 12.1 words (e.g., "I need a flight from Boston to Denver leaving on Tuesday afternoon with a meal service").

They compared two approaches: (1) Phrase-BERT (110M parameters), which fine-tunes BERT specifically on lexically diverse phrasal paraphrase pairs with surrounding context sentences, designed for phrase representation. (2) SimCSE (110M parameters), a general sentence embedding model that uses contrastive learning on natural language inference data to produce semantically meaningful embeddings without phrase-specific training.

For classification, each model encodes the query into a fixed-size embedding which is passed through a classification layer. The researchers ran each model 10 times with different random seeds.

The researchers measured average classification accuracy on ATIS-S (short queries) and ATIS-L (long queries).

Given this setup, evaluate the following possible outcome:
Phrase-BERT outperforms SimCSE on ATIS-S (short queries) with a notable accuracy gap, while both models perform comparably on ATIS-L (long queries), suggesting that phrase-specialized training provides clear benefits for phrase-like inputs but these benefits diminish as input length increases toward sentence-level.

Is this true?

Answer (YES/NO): NO